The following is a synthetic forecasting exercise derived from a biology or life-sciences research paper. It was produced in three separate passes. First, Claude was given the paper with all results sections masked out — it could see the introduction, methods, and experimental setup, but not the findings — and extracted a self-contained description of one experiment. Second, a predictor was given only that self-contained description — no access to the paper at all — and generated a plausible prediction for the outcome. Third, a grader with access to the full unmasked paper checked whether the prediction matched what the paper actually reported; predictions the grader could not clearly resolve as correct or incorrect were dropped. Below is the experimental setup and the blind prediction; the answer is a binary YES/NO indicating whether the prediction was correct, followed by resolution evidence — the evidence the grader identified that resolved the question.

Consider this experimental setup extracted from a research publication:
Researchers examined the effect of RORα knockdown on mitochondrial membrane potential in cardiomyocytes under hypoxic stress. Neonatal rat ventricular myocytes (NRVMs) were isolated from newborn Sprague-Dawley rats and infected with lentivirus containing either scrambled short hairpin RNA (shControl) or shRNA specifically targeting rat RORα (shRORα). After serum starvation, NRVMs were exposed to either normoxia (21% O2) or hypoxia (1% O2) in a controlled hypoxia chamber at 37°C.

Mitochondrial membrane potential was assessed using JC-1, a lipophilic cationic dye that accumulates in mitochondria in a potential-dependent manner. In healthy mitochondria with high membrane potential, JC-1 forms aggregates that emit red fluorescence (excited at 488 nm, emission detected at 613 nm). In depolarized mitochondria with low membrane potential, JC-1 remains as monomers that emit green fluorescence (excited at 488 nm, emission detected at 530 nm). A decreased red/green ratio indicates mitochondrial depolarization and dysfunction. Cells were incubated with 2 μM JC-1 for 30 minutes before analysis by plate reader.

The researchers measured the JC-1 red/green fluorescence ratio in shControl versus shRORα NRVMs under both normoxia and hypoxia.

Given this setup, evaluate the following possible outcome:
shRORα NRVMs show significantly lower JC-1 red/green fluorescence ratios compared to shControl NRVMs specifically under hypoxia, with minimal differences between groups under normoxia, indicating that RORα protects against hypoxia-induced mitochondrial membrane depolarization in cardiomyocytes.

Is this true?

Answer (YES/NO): NO